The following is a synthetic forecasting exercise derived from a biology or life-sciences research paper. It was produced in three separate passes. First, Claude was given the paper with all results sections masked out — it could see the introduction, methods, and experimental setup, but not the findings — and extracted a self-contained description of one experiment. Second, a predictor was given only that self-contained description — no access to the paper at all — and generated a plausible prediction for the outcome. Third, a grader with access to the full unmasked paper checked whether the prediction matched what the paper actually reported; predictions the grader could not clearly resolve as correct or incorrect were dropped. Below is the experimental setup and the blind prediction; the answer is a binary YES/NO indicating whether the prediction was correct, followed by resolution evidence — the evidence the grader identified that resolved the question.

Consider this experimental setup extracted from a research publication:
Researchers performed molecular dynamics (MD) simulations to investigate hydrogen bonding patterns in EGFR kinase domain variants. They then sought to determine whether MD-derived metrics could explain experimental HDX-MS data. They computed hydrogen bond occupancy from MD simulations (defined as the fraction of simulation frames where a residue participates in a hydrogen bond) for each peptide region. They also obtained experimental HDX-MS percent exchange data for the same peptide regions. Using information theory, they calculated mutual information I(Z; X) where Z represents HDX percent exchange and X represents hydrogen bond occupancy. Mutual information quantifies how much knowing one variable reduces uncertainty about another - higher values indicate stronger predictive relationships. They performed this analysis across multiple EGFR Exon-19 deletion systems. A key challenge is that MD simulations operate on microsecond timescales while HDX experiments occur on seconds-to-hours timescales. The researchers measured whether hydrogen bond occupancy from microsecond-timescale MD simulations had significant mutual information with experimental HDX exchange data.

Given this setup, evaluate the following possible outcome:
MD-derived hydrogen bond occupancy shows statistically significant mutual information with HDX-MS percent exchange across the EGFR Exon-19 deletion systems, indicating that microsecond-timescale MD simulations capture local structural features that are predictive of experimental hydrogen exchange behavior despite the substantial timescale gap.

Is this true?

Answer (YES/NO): YES